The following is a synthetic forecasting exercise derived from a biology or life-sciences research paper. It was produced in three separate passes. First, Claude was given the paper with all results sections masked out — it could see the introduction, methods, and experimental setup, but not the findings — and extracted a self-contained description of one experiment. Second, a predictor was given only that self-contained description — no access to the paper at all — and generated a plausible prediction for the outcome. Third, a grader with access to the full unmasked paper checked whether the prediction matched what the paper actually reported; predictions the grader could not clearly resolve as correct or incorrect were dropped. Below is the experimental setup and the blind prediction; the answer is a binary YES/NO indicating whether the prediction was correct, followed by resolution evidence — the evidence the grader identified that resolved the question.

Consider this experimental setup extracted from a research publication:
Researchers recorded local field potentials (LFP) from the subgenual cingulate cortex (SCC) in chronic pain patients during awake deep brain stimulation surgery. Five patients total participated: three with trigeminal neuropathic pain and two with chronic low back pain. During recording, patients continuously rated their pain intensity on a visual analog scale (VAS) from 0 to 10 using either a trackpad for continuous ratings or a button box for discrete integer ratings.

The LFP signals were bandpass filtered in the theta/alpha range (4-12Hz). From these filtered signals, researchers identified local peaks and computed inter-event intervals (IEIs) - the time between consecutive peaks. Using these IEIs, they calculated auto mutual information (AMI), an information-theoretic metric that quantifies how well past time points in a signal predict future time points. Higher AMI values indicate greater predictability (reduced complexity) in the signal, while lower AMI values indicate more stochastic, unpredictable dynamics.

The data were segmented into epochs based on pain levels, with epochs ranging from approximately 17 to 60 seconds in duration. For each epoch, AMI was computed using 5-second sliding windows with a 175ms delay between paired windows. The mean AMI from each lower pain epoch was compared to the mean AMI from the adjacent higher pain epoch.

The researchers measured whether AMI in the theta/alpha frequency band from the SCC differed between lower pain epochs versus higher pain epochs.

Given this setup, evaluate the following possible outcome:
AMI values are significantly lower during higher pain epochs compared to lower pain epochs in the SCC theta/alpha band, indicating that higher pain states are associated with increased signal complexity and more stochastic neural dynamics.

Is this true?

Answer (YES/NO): NO